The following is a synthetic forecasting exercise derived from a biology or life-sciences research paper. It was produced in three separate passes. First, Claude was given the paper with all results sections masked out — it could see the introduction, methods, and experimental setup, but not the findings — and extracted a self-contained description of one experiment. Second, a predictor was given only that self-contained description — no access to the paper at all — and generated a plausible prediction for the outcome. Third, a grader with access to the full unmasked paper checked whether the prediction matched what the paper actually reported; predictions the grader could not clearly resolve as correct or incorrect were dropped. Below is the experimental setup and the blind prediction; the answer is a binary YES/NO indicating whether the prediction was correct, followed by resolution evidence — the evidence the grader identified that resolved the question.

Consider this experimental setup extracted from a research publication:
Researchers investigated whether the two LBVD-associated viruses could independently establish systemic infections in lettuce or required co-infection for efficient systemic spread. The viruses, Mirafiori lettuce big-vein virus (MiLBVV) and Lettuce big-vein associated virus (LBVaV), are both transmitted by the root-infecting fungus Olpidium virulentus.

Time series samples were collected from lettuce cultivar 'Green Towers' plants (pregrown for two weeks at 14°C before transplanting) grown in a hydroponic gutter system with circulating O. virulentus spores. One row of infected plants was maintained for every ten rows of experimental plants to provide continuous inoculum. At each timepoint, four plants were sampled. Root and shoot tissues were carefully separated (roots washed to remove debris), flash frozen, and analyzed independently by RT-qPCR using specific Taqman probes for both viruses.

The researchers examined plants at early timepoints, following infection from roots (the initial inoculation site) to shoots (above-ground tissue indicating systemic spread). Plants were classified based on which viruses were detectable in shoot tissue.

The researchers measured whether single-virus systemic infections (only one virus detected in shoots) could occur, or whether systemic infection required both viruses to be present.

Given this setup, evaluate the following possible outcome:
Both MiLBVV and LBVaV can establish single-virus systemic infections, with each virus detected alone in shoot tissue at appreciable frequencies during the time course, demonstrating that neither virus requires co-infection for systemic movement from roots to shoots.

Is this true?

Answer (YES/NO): NO